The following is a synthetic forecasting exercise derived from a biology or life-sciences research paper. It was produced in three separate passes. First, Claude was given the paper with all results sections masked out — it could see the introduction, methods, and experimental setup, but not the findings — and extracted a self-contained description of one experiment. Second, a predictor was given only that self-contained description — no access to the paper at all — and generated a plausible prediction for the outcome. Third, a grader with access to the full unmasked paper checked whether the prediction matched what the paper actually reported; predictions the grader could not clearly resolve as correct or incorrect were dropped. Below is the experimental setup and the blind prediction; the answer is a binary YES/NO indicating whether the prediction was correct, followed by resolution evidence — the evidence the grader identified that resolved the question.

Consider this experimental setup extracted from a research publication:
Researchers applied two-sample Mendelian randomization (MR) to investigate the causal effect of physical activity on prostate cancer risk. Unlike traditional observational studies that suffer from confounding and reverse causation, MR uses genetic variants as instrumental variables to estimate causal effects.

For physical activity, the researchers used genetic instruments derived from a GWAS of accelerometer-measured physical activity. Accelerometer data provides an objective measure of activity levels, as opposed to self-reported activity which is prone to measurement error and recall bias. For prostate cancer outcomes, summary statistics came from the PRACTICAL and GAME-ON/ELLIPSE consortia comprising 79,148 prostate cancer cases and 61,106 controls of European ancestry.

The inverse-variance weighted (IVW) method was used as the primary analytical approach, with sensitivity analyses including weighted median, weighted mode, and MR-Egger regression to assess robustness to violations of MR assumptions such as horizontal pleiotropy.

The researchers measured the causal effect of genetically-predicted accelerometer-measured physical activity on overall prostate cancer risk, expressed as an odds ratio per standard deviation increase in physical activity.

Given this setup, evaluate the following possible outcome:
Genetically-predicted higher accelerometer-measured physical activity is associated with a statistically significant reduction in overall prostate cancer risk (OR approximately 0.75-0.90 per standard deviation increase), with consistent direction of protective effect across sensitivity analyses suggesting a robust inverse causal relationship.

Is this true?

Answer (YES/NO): NO